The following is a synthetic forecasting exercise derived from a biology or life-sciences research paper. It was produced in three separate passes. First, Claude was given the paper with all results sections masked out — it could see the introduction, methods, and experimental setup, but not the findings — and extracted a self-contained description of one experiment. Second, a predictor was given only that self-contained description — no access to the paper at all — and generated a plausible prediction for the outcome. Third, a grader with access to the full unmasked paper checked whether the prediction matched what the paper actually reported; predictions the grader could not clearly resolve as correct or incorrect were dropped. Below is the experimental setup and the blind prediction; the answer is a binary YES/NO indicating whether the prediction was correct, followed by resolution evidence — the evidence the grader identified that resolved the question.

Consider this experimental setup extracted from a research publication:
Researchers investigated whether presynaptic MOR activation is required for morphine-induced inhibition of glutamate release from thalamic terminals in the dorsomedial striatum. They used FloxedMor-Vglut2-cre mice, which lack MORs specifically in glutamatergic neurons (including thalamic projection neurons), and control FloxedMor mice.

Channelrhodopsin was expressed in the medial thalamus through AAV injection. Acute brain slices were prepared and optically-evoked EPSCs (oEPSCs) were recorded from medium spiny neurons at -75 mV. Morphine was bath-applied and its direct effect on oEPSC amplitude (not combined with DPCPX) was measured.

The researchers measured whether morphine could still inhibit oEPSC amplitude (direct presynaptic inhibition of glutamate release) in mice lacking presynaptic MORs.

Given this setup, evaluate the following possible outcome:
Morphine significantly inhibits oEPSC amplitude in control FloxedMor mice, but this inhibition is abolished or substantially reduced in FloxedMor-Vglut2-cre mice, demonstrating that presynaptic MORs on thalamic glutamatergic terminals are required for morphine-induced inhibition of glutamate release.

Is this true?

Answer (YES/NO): YES